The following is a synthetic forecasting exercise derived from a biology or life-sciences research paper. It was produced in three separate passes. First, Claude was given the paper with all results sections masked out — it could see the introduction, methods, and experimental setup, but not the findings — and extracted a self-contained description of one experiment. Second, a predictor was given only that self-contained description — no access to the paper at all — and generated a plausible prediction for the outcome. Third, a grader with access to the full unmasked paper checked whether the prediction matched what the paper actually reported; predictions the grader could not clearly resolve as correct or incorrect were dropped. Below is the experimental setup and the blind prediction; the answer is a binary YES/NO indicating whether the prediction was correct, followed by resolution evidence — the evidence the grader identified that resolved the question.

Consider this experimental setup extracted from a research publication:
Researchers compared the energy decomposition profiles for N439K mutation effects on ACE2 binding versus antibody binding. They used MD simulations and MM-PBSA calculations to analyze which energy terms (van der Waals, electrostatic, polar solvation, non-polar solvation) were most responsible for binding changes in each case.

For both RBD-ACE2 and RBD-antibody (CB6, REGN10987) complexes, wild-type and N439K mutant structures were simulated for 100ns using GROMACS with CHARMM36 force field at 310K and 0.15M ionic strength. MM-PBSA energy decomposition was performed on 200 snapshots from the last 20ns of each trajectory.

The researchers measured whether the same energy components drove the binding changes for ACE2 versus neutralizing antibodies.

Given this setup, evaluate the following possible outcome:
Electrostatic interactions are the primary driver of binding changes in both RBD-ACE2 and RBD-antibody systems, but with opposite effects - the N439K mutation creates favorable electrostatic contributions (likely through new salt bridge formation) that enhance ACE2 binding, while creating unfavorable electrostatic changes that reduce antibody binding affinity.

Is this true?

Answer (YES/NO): NO